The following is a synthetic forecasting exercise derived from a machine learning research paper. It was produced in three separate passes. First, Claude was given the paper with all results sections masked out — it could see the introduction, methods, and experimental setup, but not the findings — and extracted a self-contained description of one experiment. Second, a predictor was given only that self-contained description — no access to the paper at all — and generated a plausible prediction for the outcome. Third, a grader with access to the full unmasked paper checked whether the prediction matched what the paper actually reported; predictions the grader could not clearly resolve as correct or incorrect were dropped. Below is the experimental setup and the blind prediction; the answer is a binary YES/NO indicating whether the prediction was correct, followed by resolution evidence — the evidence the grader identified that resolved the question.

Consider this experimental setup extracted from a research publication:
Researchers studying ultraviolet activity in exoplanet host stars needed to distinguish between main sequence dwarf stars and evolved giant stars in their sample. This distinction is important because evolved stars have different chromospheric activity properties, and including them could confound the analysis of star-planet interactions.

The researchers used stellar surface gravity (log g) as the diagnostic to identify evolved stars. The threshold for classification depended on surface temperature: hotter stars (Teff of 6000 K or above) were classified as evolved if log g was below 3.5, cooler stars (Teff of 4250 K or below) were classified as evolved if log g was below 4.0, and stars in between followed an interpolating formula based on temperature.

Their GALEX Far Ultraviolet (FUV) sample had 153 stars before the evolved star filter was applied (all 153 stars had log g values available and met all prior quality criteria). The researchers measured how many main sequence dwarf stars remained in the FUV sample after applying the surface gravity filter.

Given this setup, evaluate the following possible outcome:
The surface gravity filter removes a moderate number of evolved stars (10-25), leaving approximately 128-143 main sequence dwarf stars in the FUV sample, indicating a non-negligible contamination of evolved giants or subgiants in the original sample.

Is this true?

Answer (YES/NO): NO